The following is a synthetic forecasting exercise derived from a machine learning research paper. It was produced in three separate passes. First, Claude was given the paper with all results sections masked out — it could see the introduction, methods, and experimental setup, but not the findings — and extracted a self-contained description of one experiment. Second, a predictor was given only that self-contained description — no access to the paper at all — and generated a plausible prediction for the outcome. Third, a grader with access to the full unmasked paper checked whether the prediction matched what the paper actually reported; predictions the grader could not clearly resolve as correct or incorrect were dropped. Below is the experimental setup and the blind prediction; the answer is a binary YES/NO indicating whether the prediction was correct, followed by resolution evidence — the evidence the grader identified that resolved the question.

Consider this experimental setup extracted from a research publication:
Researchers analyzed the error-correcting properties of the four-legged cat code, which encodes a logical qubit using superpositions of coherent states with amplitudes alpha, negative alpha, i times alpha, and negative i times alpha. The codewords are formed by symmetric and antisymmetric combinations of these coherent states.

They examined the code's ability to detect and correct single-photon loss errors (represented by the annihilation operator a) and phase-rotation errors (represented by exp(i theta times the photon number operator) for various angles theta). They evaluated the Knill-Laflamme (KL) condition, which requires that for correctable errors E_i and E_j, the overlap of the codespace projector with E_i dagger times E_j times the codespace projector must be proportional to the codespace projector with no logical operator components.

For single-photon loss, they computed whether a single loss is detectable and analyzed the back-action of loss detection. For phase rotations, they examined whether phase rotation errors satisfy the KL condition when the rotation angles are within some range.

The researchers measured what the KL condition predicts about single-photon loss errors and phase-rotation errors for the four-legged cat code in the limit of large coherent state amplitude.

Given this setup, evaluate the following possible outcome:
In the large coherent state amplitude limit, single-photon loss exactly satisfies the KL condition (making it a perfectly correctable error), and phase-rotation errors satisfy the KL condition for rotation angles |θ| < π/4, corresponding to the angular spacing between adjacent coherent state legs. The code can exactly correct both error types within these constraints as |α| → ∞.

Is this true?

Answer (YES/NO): NO